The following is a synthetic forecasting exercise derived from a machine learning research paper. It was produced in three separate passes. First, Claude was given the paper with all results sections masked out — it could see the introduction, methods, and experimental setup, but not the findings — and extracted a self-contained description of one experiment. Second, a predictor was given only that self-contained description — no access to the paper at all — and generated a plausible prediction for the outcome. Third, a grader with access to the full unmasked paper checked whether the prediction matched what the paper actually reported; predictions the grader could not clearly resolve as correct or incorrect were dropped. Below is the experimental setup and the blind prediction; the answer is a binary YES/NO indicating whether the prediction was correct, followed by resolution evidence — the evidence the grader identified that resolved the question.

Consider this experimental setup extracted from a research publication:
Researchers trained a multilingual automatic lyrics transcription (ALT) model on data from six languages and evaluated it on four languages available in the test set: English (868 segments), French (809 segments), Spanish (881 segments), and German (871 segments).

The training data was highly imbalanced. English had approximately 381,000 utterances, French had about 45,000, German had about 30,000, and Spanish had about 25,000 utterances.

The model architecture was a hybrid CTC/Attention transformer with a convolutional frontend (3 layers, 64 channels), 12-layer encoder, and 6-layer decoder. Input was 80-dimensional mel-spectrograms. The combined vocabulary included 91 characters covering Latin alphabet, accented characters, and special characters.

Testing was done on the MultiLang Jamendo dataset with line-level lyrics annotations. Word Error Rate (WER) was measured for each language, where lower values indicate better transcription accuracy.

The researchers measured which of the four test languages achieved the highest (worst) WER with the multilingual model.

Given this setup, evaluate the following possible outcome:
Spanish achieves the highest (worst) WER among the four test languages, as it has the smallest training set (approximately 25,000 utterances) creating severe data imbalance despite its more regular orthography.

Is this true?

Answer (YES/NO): NO